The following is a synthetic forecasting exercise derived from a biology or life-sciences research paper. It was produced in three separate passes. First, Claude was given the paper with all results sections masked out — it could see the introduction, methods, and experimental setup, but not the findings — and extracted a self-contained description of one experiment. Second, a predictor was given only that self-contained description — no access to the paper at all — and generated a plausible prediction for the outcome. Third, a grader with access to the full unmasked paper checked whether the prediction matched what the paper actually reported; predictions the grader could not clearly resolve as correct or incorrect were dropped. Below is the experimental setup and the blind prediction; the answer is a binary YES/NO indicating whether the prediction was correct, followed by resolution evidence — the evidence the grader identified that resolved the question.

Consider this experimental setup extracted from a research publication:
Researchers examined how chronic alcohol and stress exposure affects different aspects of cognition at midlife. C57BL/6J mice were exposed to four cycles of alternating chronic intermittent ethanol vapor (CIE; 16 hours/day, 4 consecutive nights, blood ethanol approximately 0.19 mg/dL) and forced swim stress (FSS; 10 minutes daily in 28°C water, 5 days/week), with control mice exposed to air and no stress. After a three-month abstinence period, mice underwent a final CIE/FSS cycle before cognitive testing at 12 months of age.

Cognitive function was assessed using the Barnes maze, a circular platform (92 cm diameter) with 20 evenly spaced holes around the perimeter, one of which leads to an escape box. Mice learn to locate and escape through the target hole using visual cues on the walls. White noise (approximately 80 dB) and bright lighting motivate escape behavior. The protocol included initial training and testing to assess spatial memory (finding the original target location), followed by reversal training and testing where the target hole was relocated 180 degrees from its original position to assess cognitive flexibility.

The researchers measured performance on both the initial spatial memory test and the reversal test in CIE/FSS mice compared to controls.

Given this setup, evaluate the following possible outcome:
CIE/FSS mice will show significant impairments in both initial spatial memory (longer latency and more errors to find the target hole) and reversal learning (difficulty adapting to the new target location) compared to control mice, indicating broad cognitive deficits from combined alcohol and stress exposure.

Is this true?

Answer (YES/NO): NO